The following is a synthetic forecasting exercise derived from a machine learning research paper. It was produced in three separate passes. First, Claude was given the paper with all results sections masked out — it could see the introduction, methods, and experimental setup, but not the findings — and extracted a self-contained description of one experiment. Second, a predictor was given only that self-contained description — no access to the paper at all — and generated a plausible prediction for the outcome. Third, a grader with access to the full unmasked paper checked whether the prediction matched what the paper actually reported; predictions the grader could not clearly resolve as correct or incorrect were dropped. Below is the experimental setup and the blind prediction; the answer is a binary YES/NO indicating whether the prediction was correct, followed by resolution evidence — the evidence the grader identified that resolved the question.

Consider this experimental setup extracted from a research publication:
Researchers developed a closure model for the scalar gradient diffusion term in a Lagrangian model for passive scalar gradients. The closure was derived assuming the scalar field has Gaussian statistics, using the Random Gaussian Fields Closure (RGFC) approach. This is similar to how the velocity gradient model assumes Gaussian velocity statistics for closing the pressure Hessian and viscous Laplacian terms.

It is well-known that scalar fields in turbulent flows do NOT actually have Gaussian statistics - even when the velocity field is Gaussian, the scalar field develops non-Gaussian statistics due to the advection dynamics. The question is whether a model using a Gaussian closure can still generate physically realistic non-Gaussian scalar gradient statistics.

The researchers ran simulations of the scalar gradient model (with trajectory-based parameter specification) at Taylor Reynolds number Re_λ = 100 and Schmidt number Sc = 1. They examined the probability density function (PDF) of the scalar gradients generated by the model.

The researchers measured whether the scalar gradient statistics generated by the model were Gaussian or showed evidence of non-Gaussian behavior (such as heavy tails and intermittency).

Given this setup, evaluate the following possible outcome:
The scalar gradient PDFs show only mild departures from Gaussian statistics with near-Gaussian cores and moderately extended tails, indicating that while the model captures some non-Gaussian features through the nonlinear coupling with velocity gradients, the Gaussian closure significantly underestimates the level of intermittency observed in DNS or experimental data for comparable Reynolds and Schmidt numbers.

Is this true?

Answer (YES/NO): NO